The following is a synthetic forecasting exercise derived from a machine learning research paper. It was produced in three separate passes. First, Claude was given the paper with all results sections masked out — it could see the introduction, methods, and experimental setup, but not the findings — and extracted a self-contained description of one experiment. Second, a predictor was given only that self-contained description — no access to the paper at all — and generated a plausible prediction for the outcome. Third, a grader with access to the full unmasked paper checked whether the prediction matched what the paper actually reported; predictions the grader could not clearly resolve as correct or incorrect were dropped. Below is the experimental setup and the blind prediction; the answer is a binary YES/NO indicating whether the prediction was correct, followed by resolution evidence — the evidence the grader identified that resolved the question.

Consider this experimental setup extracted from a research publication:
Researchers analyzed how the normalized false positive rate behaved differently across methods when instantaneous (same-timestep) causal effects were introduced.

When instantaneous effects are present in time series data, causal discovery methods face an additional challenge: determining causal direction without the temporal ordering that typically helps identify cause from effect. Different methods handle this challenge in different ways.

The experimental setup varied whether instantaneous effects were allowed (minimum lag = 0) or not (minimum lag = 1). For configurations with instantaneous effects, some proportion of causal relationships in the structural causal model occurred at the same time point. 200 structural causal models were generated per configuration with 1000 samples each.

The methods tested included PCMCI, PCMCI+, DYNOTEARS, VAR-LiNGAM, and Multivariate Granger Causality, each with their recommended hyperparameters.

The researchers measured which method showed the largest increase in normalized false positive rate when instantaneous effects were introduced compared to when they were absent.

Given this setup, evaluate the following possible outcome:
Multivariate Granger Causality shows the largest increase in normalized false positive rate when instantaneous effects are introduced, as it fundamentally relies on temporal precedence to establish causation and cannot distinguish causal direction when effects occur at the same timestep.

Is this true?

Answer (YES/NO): NO